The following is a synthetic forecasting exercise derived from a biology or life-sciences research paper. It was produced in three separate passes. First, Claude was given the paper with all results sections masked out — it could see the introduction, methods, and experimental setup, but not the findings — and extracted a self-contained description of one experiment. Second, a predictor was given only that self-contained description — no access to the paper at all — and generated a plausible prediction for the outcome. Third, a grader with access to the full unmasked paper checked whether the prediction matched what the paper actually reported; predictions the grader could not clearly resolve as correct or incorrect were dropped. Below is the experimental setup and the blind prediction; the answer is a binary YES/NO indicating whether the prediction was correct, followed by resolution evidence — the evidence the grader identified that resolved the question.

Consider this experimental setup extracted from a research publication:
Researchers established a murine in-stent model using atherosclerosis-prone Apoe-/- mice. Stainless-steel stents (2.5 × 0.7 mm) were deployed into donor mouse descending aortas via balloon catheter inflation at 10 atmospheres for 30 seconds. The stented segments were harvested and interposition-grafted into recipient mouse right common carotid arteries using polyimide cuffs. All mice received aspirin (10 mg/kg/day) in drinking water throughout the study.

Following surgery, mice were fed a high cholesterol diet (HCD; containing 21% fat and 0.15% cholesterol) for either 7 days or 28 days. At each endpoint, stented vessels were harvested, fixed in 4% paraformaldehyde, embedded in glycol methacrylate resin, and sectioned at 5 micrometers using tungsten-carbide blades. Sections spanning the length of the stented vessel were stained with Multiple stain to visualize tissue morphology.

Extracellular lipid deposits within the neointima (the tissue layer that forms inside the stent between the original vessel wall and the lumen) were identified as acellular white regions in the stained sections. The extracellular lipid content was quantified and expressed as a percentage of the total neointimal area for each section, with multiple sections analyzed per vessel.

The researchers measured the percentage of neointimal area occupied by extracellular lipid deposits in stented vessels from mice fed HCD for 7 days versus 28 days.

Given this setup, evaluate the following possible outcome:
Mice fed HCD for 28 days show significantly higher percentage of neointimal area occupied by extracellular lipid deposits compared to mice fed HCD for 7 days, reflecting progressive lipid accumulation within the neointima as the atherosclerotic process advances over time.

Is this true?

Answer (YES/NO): YES